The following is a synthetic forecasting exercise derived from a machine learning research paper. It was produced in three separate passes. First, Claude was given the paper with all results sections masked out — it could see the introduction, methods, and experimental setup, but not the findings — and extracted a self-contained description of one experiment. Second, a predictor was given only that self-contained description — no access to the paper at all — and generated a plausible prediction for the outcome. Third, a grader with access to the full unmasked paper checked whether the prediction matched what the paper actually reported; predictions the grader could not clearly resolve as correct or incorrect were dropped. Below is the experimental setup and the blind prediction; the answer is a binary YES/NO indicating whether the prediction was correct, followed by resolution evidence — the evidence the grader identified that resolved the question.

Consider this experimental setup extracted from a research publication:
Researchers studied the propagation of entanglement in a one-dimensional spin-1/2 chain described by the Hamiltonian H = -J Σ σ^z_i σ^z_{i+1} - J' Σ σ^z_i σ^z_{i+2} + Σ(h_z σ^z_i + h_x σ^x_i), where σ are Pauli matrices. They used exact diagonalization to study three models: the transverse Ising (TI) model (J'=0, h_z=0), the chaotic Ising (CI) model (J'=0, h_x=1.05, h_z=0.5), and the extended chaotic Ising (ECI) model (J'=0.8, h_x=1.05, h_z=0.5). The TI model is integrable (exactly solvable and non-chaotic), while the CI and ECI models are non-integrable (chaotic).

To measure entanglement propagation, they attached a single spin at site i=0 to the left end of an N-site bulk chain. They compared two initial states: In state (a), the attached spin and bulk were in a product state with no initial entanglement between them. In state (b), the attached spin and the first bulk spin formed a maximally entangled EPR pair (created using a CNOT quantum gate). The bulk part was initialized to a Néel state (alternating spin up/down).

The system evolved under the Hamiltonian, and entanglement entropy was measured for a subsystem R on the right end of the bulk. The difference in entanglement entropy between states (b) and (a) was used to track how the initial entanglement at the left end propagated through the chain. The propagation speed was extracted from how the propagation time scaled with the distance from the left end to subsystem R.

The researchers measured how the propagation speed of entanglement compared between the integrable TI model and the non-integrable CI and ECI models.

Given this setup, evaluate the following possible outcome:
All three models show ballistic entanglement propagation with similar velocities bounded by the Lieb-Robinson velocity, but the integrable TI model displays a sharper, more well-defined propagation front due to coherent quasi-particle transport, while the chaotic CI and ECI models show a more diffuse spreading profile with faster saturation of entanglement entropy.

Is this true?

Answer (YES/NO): NO